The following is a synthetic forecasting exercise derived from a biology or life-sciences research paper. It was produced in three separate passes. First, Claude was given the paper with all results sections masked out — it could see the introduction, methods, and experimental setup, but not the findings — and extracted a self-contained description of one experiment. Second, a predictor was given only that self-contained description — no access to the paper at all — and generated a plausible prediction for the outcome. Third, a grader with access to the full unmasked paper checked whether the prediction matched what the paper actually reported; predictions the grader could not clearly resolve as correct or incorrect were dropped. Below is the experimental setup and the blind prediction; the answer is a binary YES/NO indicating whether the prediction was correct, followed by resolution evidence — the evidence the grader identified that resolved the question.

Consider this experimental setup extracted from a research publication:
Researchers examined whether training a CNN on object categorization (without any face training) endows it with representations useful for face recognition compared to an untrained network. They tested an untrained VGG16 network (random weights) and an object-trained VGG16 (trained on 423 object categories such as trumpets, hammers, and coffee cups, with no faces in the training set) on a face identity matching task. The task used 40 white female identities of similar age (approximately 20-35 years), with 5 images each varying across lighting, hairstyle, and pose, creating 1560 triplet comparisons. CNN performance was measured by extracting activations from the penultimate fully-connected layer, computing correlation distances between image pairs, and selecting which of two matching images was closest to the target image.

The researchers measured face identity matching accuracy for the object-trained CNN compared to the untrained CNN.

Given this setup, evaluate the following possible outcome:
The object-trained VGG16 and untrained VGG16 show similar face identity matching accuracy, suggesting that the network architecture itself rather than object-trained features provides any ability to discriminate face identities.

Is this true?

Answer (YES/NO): NO